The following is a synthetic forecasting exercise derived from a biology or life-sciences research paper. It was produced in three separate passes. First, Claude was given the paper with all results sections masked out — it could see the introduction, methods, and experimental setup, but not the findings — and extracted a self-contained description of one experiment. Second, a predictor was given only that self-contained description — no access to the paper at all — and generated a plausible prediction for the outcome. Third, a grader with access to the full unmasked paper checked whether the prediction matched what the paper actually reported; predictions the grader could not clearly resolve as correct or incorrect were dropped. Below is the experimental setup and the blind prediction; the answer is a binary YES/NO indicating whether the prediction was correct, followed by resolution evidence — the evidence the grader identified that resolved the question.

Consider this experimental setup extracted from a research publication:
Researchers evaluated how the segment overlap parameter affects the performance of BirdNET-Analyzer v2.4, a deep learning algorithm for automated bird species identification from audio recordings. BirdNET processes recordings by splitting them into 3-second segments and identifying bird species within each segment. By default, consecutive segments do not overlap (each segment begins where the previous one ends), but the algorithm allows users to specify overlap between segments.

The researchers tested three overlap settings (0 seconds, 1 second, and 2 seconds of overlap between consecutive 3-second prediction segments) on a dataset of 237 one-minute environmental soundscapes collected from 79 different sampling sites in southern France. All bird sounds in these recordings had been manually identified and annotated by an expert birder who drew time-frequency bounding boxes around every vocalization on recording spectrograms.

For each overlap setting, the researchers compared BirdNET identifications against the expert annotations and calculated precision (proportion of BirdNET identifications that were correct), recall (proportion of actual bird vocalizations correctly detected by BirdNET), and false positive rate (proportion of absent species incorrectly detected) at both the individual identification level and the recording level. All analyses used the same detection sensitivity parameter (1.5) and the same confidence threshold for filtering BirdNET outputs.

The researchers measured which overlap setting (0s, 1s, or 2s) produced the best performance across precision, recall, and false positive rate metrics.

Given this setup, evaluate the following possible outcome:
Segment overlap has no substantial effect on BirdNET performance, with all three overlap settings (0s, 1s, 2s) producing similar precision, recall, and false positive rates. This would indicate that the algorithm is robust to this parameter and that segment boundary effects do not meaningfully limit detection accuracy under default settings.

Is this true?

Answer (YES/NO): NO